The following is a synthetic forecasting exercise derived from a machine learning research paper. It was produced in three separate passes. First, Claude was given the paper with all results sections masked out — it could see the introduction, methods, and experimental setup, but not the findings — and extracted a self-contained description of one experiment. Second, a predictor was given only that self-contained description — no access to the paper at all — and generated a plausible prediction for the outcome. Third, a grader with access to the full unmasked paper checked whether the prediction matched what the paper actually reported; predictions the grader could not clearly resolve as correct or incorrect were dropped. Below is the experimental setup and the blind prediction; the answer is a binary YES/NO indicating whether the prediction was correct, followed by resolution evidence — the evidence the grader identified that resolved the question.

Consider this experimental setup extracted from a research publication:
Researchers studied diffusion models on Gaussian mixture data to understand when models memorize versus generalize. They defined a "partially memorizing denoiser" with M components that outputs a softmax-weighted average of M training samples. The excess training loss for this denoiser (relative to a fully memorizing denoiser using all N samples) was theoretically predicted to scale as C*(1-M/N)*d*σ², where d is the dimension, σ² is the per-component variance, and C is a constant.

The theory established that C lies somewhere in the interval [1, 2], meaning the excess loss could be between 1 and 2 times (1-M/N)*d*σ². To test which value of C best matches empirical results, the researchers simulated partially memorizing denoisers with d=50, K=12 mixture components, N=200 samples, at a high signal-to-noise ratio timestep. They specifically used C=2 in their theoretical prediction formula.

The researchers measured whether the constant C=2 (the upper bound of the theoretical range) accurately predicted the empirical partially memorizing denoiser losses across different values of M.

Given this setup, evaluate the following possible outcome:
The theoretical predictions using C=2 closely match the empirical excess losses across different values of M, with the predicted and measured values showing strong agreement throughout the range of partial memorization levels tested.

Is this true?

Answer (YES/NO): YES